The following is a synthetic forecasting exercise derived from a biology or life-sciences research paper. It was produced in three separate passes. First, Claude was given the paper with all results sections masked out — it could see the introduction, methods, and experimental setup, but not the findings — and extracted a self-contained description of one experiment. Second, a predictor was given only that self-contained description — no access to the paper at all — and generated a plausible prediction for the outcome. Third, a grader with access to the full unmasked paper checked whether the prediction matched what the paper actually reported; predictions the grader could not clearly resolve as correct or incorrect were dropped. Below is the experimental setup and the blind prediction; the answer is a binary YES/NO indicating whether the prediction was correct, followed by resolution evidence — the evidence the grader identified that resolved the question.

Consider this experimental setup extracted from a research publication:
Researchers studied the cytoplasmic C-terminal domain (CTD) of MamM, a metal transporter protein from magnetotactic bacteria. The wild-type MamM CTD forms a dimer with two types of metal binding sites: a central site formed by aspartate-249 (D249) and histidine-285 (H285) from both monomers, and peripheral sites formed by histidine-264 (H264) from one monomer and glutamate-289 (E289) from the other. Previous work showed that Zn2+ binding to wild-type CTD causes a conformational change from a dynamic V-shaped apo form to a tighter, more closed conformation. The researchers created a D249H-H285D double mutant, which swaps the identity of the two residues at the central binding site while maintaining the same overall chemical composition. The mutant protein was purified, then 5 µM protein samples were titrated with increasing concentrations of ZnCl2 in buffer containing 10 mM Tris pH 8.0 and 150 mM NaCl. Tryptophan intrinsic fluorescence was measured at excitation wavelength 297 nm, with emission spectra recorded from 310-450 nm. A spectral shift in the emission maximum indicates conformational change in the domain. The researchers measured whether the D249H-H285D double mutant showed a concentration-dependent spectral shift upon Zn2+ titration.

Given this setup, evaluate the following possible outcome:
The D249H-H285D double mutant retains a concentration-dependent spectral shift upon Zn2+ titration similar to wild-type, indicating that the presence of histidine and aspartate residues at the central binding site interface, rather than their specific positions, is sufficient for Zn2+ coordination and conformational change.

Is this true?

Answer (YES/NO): NO